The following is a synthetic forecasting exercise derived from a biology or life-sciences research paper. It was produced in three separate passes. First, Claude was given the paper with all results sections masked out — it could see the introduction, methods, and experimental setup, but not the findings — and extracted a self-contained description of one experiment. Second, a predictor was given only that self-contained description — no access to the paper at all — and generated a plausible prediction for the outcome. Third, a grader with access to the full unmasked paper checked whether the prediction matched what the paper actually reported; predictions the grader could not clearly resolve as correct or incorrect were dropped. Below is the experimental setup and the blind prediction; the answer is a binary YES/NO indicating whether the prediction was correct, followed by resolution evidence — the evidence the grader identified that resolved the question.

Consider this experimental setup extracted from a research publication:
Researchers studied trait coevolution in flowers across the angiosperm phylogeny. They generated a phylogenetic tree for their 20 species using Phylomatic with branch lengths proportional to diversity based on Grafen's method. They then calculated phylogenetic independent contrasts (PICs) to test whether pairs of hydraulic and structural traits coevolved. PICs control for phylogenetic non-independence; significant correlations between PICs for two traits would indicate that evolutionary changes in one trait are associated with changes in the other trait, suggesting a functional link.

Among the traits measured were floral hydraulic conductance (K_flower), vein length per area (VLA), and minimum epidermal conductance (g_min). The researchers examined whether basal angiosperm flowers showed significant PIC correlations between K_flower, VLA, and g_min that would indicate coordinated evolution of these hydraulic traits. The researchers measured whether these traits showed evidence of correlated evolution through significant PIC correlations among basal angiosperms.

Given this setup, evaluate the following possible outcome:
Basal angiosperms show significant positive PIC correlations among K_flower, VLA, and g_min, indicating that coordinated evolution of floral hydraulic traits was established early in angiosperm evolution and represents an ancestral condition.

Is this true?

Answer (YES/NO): YES